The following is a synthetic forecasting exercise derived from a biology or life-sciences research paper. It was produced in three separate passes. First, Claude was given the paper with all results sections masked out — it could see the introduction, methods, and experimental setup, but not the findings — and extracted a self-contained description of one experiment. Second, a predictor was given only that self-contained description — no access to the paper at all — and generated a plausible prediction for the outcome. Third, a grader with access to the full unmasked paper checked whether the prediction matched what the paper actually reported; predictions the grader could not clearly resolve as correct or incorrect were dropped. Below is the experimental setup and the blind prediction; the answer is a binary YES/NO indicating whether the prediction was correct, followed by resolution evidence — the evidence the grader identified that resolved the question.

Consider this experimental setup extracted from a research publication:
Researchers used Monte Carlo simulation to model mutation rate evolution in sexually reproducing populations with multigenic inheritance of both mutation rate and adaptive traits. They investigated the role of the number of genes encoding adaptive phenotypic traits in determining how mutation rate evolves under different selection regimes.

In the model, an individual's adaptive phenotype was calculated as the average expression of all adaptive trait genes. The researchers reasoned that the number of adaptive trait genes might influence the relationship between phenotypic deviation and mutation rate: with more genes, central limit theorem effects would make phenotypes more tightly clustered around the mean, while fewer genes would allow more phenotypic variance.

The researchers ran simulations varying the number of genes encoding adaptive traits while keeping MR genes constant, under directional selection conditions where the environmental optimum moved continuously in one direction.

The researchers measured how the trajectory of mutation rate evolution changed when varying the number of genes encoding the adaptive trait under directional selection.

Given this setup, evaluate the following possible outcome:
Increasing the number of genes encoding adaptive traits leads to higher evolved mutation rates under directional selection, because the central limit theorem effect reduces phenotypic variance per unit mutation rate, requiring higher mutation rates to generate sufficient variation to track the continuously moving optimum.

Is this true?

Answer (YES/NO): YES